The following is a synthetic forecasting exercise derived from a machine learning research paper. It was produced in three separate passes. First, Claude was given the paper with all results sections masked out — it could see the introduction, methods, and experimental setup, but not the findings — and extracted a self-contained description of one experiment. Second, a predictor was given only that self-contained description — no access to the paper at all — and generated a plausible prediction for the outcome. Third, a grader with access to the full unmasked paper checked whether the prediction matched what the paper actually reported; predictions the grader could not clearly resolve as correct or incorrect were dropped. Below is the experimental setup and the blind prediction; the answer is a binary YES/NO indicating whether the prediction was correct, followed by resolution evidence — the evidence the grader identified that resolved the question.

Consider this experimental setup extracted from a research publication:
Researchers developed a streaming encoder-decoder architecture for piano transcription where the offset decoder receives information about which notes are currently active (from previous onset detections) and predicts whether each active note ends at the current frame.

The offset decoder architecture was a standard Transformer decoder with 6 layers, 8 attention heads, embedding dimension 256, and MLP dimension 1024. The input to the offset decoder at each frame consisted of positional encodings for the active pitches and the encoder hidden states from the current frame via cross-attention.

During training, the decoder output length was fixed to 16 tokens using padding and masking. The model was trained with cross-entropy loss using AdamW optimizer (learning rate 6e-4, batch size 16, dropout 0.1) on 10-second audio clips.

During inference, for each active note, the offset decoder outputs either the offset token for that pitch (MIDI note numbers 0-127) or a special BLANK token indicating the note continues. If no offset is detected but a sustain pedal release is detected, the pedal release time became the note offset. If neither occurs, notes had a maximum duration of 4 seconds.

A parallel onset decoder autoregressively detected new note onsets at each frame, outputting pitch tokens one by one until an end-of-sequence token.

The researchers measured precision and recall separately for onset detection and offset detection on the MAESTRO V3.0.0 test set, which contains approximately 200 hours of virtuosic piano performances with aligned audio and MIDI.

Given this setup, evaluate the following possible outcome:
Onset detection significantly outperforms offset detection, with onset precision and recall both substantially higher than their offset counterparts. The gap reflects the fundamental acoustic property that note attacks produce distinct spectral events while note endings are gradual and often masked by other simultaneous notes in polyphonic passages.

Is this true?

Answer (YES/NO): YES